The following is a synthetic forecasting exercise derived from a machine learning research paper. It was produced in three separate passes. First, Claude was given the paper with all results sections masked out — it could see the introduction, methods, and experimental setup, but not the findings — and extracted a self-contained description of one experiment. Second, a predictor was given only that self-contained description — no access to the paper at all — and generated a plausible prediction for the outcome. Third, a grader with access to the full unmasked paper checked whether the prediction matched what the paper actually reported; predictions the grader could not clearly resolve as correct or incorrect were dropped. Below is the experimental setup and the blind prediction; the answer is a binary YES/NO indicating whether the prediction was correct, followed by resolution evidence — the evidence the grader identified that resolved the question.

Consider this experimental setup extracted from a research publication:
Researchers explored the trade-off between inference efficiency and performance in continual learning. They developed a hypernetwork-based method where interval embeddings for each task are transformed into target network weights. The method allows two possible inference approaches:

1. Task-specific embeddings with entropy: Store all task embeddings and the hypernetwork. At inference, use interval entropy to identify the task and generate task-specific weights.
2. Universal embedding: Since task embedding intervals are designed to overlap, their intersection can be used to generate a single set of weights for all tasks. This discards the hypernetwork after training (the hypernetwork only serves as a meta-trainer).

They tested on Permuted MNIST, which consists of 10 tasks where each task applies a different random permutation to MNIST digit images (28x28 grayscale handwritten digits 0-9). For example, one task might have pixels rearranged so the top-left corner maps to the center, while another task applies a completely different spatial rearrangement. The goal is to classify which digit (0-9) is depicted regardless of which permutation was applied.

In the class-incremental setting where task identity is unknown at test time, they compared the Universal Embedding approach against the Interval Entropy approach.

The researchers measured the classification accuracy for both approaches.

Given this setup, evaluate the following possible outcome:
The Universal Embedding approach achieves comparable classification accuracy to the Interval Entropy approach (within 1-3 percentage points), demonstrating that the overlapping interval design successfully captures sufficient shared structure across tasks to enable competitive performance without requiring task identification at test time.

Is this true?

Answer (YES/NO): NO